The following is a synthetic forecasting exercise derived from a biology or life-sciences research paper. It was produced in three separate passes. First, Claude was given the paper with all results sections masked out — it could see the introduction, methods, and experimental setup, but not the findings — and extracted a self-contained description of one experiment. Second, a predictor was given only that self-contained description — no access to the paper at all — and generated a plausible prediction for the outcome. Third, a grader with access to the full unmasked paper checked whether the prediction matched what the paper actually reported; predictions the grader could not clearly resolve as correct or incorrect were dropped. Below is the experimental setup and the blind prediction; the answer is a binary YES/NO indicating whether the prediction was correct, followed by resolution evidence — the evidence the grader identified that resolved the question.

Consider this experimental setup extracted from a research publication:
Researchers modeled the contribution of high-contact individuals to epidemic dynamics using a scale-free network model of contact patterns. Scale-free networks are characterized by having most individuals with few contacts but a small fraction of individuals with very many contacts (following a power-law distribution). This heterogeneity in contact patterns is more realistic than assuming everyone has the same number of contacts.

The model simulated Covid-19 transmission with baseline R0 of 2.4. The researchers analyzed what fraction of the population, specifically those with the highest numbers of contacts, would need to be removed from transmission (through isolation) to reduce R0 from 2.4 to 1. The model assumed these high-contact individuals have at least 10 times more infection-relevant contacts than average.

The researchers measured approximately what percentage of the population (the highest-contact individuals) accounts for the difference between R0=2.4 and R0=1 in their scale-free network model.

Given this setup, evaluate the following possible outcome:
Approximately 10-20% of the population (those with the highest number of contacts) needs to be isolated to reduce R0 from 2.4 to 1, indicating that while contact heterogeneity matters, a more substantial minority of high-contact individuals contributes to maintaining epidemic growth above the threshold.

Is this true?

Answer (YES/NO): NO